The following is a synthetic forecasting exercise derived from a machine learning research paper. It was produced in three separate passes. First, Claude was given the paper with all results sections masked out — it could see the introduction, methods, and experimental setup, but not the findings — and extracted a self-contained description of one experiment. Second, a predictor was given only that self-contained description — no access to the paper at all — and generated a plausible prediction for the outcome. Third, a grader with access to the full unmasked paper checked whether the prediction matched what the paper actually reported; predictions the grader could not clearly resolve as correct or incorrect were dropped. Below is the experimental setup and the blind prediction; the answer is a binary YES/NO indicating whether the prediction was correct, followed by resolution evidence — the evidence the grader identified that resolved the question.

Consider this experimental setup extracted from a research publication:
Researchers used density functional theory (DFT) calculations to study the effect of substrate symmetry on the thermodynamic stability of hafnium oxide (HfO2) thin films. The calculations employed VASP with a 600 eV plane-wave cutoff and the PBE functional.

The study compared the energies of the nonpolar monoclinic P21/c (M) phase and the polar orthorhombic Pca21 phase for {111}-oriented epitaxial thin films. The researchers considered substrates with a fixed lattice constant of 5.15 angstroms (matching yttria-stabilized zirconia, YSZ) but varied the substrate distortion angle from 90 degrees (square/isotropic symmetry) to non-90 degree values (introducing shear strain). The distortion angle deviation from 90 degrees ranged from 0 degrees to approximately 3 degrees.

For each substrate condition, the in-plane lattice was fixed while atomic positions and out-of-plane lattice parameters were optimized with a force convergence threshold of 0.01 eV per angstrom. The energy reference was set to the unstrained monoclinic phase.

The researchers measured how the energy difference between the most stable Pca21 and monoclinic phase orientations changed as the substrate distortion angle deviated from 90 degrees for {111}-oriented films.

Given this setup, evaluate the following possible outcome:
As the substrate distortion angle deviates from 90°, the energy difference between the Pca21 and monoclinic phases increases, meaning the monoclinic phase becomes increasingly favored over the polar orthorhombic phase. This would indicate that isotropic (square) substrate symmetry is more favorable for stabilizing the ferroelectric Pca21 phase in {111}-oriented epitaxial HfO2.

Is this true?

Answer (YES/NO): YES